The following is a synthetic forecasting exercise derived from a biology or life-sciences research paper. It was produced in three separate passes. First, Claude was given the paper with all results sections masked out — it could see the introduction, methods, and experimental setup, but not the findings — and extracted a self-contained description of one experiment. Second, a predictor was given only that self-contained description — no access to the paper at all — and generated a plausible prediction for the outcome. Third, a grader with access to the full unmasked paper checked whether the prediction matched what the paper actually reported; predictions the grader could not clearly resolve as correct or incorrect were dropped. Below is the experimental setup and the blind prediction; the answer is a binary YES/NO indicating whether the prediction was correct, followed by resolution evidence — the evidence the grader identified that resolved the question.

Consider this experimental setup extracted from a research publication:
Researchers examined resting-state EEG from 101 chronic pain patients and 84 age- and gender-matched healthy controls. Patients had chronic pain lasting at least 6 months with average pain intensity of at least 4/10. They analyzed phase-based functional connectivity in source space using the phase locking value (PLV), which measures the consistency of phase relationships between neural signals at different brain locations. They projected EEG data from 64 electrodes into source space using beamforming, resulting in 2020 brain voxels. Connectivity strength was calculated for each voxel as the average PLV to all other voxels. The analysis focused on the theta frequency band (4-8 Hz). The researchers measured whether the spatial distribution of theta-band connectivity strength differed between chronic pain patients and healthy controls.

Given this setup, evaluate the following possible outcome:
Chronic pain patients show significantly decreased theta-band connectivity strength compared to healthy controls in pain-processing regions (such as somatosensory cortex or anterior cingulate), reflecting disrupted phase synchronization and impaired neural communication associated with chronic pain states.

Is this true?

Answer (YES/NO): NO